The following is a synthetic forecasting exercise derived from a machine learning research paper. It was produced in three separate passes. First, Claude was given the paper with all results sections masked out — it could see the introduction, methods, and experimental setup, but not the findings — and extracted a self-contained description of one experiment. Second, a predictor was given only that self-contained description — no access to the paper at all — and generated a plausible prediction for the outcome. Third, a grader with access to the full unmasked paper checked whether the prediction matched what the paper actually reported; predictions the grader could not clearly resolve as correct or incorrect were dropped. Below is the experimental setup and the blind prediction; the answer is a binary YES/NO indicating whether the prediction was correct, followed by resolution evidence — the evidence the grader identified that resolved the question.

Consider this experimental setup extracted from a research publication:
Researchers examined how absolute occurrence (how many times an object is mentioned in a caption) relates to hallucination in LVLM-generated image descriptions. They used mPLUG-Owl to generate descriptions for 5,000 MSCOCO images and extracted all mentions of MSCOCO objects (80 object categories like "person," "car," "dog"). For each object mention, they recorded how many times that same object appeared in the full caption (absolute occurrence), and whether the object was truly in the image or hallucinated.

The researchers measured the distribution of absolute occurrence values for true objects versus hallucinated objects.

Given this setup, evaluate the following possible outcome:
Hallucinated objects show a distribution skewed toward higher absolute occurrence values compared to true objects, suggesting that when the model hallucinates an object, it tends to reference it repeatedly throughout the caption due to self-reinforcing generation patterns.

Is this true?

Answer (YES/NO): NO